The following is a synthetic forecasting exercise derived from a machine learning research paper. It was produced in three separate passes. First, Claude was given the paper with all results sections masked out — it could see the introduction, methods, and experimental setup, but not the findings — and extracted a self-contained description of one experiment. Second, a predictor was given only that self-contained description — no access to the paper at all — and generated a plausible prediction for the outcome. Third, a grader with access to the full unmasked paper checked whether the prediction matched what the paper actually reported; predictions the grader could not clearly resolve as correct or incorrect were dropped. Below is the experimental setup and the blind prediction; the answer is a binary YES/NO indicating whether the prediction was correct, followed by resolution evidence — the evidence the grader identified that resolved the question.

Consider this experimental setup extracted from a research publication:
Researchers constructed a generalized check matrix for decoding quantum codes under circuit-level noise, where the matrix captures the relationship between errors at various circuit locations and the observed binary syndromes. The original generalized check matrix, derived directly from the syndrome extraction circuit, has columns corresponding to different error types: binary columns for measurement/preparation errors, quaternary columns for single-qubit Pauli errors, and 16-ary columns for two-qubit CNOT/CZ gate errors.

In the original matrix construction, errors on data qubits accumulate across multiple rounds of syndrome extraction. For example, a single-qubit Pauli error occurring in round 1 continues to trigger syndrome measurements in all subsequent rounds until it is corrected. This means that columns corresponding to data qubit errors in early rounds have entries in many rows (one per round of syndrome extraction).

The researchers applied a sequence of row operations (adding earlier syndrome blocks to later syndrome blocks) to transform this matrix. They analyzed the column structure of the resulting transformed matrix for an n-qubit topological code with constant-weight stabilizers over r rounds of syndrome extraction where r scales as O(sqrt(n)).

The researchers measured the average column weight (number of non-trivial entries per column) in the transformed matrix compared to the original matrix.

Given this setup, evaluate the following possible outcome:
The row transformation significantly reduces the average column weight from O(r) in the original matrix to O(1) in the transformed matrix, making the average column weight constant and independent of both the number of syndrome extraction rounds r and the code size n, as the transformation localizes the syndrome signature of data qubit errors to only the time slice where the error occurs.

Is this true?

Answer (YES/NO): YES